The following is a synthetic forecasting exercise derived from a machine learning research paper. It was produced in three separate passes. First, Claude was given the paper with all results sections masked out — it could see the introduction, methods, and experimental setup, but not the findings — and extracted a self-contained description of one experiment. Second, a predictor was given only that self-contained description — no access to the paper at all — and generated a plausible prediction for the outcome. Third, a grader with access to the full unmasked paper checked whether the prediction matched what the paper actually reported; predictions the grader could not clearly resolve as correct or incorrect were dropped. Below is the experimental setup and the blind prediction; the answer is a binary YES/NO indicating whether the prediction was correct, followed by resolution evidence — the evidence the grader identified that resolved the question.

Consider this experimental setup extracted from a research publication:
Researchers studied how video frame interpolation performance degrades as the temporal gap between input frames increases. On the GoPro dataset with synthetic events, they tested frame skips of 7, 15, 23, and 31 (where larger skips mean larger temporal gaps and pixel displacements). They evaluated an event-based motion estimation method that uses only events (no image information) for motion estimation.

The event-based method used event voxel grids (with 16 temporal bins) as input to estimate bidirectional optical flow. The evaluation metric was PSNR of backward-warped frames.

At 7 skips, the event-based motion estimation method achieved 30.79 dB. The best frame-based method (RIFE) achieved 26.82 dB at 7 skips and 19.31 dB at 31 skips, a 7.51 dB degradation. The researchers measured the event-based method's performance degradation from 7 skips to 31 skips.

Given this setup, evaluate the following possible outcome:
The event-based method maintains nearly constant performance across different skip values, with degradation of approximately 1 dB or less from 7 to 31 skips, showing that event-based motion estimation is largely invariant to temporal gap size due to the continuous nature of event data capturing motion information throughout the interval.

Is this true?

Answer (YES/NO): NO